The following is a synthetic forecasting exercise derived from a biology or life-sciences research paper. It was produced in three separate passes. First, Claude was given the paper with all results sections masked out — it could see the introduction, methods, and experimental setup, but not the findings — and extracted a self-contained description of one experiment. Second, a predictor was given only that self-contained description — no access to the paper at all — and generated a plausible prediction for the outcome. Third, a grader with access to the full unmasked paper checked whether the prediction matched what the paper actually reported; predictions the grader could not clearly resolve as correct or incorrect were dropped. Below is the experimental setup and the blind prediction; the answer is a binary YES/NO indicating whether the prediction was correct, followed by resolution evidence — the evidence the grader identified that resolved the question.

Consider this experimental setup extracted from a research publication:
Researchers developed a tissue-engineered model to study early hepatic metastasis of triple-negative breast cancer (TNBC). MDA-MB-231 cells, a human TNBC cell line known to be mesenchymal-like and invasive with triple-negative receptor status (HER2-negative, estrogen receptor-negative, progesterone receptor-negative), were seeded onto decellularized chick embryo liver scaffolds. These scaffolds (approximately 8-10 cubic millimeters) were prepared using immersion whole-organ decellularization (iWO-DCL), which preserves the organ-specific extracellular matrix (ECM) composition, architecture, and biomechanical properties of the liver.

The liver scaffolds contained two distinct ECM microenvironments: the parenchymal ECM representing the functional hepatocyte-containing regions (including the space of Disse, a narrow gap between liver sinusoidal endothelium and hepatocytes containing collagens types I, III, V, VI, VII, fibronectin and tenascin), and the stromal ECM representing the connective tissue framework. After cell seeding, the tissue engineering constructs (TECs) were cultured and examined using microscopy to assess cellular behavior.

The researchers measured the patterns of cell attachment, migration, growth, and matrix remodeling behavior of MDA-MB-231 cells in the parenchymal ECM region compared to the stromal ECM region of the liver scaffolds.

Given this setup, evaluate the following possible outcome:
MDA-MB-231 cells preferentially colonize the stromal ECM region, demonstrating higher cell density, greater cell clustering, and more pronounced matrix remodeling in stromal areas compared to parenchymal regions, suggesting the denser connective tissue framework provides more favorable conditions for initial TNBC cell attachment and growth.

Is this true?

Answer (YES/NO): YES